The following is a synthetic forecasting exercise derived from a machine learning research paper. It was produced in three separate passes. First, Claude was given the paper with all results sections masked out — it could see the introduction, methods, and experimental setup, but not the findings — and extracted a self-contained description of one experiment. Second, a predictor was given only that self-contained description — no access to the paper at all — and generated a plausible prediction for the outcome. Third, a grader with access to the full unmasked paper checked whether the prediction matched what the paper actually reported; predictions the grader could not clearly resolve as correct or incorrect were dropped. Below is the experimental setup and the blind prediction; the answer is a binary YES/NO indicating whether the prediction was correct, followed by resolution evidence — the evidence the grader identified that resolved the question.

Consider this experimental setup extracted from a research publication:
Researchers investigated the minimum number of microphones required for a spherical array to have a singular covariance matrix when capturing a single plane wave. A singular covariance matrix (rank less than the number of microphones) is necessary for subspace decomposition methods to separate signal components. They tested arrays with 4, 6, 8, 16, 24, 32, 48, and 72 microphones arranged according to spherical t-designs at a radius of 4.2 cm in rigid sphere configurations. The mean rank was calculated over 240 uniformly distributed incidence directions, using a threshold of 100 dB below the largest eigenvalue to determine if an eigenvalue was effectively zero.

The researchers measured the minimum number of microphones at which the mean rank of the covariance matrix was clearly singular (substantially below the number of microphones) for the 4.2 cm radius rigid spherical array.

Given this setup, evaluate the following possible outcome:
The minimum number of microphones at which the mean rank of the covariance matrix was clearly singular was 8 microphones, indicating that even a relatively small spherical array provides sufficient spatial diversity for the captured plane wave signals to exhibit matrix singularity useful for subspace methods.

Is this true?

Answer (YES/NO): NO